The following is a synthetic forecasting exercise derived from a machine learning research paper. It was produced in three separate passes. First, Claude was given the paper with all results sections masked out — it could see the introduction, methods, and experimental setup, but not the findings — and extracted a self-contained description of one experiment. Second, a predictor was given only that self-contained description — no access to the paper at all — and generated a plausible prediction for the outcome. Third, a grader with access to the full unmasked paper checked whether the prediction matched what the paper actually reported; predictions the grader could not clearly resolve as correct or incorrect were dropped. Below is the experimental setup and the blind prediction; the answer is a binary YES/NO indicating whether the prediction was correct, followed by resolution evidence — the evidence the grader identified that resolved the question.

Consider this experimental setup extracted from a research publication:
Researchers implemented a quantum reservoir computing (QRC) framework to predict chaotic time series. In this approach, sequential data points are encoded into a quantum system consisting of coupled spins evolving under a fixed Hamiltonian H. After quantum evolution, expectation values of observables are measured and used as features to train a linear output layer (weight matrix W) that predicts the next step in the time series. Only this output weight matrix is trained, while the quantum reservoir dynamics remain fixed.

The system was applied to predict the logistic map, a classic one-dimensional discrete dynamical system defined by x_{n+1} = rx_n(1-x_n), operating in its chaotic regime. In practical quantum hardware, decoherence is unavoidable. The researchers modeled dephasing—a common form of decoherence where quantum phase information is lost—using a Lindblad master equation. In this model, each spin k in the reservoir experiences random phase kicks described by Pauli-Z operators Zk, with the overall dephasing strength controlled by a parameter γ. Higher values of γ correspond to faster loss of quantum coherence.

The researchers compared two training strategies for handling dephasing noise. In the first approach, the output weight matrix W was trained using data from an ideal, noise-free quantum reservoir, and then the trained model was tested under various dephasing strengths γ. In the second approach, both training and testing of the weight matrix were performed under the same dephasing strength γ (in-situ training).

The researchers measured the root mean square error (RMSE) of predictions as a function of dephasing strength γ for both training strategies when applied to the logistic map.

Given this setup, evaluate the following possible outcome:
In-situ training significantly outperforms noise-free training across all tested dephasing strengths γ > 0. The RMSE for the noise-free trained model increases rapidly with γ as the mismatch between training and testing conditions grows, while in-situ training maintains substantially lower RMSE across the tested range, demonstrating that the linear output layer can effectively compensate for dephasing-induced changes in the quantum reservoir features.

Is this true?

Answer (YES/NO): YES